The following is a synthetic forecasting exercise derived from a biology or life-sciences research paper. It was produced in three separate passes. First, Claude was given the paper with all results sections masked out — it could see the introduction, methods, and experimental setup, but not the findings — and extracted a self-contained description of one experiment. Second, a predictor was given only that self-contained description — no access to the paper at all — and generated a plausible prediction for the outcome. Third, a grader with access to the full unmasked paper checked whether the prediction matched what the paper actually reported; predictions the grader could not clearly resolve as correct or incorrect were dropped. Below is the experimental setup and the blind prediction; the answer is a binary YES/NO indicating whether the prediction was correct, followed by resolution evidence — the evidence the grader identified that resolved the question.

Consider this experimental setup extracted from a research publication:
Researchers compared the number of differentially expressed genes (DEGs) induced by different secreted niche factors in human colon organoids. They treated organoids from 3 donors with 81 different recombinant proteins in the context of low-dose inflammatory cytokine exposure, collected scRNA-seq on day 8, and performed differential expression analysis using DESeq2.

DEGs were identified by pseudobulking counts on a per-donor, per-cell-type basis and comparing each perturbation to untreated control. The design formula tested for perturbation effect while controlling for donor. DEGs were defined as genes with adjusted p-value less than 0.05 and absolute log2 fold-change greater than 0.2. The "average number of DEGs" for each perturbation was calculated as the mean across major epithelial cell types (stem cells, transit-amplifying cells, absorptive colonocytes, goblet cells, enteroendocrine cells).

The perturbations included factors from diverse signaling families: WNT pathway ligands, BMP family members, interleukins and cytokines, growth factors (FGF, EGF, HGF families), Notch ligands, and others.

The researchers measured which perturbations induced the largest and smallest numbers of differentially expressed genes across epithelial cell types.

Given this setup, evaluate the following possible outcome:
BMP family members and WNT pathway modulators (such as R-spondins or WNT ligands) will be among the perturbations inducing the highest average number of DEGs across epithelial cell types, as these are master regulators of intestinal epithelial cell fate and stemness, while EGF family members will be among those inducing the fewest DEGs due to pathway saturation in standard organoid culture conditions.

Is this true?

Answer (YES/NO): NO